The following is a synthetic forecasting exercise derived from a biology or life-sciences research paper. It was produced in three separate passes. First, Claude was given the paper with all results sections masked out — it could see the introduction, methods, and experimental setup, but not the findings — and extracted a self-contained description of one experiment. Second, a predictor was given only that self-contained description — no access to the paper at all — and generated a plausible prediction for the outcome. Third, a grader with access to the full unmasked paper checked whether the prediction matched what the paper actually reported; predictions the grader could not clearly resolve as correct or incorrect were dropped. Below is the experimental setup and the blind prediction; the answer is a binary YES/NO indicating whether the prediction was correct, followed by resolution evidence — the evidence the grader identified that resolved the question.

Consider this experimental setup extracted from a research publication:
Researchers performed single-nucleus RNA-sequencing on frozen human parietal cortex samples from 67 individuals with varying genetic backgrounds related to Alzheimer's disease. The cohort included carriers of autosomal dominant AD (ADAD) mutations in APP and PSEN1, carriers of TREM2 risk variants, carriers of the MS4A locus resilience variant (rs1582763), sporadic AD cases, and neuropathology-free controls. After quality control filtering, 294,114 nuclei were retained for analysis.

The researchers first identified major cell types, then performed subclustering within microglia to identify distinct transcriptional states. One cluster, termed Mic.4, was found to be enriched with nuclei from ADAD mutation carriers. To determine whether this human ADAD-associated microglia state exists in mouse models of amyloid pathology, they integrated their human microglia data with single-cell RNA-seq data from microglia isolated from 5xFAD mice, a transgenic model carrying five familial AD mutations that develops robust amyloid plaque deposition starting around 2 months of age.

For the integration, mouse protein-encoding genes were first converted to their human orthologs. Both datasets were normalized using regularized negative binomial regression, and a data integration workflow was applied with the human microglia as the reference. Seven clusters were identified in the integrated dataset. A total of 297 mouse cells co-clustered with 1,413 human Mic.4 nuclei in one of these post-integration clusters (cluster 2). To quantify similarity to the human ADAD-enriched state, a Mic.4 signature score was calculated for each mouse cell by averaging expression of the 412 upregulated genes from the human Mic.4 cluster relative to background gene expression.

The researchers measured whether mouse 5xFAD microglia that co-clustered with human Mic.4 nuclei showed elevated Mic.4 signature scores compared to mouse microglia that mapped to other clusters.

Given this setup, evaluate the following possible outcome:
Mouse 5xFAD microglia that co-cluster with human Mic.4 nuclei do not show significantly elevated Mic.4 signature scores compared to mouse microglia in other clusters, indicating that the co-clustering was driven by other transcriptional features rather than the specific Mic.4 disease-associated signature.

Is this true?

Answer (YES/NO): NO